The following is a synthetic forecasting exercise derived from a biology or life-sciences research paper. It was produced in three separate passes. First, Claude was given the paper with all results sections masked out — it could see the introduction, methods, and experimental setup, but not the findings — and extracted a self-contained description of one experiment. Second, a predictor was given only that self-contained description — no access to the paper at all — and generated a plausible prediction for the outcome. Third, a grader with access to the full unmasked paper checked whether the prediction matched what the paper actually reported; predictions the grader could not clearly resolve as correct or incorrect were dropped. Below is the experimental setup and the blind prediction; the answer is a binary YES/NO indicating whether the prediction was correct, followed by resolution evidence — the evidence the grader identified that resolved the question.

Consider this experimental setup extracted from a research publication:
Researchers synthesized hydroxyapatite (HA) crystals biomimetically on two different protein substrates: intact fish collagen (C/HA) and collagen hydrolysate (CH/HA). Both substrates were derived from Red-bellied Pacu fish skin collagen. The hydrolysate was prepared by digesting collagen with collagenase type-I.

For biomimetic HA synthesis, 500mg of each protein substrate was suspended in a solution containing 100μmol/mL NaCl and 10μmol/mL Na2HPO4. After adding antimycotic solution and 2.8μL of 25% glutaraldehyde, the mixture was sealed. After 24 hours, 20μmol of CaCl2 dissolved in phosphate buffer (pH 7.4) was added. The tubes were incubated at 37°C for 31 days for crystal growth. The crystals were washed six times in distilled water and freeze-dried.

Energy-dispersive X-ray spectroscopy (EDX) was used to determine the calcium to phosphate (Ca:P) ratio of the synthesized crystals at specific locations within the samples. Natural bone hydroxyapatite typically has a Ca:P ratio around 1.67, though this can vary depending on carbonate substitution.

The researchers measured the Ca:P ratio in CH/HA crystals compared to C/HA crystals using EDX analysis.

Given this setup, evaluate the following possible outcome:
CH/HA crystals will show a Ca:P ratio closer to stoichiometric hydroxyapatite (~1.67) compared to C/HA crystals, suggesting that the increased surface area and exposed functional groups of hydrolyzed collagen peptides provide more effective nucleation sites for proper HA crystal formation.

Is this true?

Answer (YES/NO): YES